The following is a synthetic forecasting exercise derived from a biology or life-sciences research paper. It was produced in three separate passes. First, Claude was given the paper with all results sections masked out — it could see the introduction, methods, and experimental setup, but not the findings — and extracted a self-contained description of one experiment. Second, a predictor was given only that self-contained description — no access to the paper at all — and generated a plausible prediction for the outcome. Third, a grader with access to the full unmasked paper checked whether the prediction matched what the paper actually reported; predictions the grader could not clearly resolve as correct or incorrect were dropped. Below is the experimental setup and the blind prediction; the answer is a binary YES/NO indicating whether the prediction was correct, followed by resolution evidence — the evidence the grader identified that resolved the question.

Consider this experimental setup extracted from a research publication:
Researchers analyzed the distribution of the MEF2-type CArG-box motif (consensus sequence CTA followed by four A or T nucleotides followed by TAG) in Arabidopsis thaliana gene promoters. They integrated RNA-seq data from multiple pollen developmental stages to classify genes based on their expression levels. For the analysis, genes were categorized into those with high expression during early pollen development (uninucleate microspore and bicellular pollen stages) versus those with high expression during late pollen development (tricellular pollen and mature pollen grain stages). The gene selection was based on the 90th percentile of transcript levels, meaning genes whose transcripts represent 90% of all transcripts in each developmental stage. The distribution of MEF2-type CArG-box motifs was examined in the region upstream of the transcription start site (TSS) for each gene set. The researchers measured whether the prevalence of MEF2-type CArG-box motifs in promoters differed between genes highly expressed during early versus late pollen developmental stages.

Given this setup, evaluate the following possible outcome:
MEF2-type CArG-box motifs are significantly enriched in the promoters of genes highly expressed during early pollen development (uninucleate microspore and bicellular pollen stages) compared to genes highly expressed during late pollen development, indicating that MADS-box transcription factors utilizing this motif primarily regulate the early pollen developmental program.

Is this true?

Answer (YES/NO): NO